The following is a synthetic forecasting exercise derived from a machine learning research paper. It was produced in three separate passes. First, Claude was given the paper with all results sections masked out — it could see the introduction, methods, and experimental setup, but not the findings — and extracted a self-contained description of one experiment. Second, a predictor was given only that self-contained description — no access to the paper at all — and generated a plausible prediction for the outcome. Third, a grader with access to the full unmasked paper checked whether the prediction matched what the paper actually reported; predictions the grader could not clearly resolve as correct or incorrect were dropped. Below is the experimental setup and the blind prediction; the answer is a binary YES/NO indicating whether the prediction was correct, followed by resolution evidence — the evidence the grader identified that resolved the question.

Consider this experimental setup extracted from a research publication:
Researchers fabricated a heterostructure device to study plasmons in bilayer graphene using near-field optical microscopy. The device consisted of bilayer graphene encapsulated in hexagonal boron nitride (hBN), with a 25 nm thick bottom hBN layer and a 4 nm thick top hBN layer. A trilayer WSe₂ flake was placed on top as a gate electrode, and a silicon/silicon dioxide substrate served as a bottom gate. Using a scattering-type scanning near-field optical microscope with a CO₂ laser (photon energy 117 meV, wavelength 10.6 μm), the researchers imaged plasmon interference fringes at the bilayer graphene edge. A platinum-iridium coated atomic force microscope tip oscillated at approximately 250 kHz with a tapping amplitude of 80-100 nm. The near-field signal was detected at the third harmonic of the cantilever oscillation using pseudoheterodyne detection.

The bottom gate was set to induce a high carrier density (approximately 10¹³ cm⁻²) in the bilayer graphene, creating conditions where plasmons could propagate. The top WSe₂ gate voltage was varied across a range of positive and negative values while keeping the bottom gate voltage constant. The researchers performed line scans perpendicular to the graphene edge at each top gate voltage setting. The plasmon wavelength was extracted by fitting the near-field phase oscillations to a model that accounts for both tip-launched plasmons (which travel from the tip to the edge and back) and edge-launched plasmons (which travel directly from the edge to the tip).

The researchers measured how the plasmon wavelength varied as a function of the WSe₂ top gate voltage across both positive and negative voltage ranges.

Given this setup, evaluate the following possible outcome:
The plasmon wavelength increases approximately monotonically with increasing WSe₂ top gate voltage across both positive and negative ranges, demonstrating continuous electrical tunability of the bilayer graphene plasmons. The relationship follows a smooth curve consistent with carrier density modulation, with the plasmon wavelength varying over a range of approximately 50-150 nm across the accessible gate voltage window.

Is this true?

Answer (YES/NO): NO